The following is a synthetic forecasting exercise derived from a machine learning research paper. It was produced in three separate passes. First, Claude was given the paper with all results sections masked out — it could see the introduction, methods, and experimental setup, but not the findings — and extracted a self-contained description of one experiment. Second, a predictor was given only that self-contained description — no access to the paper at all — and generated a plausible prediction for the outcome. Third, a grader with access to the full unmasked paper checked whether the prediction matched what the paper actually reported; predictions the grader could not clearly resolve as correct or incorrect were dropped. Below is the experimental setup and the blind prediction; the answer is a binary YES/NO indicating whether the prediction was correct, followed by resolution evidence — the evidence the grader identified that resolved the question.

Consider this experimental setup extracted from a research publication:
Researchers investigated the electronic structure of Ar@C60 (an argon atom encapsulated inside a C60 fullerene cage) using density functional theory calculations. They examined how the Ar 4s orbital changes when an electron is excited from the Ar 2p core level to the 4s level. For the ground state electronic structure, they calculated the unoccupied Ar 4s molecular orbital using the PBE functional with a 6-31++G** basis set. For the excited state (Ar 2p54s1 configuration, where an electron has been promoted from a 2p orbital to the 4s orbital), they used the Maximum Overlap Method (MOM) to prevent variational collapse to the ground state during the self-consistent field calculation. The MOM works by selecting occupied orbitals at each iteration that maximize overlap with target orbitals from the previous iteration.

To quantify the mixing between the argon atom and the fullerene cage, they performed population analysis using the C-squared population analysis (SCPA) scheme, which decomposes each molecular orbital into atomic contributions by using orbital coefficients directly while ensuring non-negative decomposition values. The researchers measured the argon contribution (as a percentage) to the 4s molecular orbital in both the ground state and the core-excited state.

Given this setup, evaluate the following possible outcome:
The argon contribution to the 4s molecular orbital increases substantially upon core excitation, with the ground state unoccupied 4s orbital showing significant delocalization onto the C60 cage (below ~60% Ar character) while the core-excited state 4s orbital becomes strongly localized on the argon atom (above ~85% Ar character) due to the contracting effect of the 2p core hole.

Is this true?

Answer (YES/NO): NO